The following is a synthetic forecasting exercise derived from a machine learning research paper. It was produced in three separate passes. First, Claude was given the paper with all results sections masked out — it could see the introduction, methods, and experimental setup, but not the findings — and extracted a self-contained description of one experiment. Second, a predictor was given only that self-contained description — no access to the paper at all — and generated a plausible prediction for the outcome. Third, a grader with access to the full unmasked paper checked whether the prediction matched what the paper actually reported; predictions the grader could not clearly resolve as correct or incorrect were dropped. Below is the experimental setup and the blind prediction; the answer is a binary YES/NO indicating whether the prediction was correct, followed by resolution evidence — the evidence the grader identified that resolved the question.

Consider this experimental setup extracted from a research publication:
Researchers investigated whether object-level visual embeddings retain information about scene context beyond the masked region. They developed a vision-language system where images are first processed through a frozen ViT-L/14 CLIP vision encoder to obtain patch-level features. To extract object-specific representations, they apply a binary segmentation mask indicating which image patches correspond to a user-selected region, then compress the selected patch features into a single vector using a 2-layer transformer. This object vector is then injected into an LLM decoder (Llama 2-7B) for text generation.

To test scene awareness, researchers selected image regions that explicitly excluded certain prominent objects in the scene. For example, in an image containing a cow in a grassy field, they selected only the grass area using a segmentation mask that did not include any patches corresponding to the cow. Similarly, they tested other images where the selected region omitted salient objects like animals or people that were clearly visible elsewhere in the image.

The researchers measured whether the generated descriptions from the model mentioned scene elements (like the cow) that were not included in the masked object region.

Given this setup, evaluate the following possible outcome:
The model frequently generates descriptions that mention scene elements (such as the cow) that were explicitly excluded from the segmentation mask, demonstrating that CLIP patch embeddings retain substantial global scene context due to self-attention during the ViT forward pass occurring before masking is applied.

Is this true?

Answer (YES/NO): YES